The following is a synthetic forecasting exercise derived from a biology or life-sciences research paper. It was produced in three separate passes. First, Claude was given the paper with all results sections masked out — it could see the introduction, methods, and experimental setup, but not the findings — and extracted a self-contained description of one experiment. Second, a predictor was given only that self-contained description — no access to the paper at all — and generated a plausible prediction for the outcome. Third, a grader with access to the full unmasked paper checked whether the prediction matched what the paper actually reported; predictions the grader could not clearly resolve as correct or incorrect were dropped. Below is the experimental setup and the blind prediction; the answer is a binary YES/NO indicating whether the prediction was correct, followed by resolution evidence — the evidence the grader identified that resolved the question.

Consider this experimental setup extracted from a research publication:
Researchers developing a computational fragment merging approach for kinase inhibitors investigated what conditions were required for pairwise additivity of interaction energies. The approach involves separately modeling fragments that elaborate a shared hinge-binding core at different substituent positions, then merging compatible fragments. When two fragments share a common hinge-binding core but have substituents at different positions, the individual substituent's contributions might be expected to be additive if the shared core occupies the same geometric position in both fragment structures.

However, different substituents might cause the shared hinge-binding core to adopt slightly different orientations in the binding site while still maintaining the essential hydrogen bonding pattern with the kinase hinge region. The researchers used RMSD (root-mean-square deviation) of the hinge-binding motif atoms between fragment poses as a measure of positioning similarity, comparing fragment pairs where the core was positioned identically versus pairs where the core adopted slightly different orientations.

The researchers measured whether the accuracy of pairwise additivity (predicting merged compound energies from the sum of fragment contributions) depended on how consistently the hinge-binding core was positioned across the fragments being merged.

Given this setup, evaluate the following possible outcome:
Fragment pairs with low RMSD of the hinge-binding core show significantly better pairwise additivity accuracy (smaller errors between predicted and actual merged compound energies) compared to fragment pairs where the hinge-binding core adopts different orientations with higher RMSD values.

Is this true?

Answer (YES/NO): YES